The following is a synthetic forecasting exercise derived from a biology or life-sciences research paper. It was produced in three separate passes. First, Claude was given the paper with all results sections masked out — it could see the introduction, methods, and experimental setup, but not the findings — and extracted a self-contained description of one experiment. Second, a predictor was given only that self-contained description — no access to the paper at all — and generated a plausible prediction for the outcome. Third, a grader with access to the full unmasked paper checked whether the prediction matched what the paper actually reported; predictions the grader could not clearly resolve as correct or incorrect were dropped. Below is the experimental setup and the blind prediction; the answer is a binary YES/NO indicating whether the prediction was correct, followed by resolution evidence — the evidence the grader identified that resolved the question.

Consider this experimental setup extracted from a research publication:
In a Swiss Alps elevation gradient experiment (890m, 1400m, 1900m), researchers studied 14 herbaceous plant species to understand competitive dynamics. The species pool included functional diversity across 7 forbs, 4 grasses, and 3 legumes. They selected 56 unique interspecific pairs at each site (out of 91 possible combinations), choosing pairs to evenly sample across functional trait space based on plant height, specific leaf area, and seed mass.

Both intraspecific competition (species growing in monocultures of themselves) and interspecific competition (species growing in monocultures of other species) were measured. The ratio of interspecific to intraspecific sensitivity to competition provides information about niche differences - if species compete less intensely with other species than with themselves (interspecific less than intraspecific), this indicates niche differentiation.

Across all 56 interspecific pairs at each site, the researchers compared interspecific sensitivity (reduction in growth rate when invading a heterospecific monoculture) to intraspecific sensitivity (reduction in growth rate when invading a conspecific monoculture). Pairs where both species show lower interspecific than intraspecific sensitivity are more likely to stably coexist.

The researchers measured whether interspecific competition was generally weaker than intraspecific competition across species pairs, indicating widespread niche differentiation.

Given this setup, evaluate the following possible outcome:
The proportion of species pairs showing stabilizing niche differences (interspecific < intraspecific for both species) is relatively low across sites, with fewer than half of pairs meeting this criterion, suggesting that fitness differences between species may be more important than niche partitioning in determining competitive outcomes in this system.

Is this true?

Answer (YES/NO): NO